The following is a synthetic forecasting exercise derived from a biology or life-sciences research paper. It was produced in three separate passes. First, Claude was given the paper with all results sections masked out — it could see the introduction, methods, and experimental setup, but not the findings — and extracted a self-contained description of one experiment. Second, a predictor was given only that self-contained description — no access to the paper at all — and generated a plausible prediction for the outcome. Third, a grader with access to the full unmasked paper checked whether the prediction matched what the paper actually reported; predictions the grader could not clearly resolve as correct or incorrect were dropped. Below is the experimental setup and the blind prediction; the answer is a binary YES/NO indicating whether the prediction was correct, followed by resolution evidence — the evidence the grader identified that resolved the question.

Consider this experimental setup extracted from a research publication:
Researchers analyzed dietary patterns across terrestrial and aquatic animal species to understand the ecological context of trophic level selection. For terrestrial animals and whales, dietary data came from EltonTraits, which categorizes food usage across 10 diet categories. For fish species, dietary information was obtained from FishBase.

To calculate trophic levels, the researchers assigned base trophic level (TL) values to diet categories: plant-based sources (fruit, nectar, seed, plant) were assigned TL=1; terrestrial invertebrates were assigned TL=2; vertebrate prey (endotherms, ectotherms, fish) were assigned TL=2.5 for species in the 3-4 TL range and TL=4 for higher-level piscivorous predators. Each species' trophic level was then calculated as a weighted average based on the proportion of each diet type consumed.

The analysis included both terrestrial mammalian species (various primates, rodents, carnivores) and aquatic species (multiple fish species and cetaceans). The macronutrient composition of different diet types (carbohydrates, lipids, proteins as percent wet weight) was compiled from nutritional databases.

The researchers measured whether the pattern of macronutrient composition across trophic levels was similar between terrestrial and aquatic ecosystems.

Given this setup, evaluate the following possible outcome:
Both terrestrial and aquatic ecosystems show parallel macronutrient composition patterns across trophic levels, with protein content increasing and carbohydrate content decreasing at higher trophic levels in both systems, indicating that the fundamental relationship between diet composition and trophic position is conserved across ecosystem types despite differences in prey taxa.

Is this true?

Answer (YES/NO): NO